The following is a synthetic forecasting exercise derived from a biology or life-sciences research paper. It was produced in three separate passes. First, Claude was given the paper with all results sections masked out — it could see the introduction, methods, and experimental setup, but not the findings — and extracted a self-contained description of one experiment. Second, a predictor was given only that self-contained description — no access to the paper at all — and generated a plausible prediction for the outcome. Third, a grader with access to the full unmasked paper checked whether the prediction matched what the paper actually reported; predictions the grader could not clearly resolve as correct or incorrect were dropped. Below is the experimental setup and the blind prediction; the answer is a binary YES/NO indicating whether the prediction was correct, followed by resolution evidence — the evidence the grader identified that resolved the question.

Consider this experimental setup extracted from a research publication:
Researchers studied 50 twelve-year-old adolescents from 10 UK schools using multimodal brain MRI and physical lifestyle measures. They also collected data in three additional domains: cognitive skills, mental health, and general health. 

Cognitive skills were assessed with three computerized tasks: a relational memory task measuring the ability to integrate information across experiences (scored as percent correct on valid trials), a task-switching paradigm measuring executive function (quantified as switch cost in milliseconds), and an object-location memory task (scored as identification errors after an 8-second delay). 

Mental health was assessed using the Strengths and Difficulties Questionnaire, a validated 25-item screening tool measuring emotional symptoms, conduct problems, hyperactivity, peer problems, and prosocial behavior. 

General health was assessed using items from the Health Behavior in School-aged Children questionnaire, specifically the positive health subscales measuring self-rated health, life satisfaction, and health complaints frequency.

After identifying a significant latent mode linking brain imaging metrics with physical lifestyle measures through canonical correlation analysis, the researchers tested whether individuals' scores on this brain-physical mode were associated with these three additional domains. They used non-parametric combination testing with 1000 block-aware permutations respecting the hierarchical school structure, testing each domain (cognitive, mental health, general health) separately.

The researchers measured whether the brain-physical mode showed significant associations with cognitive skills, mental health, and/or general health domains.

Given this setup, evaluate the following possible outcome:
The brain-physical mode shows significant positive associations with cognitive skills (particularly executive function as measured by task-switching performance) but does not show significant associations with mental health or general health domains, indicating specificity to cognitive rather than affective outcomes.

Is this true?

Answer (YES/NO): NO